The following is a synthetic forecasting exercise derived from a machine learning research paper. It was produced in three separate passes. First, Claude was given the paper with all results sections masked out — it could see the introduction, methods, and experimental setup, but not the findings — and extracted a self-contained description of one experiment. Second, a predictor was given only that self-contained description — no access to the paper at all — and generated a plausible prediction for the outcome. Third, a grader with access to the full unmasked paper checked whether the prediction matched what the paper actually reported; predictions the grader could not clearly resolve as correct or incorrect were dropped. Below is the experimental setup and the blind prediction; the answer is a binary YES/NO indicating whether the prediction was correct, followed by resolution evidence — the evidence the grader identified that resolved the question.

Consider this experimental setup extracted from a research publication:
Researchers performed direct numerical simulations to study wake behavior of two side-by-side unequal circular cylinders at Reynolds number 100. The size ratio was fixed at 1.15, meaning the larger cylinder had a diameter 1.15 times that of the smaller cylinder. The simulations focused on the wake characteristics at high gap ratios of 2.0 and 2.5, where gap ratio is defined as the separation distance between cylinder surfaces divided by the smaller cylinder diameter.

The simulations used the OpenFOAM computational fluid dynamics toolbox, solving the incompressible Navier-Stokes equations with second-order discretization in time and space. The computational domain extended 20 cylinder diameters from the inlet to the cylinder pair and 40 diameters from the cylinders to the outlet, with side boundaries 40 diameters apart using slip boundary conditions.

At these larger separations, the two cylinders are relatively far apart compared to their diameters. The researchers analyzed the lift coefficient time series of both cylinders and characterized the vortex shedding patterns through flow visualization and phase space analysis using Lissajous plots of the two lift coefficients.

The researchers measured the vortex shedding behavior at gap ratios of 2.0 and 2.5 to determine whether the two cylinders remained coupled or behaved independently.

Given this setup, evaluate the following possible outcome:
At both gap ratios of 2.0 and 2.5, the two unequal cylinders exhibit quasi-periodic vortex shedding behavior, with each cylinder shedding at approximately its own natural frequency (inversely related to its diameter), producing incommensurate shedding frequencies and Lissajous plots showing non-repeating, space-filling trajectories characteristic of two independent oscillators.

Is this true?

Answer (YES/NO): YES